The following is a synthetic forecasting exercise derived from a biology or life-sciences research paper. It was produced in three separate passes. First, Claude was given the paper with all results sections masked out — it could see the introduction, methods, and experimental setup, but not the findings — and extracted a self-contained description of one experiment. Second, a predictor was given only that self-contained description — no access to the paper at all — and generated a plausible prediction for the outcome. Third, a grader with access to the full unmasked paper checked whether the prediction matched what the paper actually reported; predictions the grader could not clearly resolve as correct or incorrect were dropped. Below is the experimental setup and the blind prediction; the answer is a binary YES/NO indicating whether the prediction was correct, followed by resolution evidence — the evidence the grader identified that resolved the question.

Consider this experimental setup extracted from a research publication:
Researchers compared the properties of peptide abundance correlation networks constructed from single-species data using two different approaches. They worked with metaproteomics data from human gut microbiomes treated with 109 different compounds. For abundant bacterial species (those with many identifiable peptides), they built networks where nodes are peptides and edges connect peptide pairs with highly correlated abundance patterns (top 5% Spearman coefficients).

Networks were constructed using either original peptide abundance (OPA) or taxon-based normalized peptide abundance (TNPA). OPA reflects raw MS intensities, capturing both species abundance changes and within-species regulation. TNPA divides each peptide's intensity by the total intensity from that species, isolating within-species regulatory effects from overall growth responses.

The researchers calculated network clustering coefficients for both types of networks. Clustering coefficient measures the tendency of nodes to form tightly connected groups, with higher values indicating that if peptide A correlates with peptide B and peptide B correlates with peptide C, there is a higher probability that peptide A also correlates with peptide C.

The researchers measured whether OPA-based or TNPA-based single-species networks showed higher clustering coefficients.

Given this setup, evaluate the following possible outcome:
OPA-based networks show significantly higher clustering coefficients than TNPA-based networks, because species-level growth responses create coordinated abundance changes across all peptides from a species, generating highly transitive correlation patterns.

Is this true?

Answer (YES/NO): YES